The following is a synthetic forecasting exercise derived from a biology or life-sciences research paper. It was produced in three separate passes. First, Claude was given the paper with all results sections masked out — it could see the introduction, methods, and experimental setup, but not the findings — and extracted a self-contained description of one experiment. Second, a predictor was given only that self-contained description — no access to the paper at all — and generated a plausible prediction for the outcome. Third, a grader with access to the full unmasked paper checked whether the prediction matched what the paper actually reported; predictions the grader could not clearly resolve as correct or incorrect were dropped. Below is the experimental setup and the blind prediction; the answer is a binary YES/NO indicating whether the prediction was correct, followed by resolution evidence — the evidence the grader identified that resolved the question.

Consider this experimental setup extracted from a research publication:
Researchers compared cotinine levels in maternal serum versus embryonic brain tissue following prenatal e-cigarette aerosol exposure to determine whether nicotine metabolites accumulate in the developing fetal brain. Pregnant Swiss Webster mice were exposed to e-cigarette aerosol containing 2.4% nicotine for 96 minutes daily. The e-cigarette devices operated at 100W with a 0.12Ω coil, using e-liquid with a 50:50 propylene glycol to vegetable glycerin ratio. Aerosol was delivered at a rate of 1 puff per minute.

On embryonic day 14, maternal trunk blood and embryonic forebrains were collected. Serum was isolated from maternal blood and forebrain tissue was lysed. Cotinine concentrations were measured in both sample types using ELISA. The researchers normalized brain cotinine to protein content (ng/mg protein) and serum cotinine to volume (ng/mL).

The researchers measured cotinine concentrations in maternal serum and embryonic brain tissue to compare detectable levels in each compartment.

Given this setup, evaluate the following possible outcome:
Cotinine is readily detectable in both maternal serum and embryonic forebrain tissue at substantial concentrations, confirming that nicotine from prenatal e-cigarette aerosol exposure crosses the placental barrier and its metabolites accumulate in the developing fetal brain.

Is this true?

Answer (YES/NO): YES